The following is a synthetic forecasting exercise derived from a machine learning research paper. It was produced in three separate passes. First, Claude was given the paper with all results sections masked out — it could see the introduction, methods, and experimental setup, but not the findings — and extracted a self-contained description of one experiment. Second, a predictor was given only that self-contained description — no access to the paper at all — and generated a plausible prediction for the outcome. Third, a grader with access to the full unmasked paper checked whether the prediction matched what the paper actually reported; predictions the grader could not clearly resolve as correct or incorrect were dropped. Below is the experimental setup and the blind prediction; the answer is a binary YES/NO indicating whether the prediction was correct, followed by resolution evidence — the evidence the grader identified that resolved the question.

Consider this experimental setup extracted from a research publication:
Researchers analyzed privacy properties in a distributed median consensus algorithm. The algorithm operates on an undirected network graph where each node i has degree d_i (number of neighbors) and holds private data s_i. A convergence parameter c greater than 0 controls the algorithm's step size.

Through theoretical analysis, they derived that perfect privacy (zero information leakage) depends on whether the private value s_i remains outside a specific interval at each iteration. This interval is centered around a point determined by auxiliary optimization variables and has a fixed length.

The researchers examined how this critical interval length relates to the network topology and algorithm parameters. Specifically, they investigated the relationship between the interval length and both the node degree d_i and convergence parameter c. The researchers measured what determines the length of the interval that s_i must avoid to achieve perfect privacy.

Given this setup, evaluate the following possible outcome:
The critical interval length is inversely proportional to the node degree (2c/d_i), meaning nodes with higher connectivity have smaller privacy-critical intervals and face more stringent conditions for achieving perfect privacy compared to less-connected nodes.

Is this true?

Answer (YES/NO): NO